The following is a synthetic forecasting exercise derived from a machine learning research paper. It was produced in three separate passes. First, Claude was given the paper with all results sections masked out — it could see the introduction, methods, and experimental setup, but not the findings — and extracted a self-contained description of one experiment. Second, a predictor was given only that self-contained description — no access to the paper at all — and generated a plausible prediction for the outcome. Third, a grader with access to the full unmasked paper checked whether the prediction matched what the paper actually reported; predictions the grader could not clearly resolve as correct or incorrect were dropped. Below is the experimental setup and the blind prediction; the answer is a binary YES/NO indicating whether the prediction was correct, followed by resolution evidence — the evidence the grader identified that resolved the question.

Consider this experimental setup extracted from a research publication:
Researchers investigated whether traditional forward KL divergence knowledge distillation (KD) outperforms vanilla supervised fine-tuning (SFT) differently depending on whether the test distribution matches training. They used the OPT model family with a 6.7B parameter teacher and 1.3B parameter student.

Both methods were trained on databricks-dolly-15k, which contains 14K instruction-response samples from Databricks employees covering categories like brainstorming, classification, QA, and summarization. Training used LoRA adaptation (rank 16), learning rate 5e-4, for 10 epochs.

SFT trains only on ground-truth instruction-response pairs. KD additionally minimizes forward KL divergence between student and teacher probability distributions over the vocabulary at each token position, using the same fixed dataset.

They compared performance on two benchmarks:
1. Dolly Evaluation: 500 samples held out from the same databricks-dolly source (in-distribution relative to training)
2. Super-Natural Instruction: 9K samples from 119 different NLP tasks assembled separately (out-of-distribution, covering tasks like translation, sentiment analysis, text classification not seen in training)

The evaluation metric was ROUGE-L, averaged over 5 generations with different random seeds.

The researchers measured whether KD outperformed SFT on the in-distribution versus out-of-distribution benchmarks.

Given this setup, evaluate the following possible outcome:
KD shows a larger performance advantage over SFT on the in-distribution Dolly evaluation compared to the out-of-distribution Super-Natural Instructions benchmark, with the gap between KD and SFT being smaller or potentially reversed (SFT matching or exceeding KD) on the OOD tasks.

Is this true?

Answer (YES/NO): NO